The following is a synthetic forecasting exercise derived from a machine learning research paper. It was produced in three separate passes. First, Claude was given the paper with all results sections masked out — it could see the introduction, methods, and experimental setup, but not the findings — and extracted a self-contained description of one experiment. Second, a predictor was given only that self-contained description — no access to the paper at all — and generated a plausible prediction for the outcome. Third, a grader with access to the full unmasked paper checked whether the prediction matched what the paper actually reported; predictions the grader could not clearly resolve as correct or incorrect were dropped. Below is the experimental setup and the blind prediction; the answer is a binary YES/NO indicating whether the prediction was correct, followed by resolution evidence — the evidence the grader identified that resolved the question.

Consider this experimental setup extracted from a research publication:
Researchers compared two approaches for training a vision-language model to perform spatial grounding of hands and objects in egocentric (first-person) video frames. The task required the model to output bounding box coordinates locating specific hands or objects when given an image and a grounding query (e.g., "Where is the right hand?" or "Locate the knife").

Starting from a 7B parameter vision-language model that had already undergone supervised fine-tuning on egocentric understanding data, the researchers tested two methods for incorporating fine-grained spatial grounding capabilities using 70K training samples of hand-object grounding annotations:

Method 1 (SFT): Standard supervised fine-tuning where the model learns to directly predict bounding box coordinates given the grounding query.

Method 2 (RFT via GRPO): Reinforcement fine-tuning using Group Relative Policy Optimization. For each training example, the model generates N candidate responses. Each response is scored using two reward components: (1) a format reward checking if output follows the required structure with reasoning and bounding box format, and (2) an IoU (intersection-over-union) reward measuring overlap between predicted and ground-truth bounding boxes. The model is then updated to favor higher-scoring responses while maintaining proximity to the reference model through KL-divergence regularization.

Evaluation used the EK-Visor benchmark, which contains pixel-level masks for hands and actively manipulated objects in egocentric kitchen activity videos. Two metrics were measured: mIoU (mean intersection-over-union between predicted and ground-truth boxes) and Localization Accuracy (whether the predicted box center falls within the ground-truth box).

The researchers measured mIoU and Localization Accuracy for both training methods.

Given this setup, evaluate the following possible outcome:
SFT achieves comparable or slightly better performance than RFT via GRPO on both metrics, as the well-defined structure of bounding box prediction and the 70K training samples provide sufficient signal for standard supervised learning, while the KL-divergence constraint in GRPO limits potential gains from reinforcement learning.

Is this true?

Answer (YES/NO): NO